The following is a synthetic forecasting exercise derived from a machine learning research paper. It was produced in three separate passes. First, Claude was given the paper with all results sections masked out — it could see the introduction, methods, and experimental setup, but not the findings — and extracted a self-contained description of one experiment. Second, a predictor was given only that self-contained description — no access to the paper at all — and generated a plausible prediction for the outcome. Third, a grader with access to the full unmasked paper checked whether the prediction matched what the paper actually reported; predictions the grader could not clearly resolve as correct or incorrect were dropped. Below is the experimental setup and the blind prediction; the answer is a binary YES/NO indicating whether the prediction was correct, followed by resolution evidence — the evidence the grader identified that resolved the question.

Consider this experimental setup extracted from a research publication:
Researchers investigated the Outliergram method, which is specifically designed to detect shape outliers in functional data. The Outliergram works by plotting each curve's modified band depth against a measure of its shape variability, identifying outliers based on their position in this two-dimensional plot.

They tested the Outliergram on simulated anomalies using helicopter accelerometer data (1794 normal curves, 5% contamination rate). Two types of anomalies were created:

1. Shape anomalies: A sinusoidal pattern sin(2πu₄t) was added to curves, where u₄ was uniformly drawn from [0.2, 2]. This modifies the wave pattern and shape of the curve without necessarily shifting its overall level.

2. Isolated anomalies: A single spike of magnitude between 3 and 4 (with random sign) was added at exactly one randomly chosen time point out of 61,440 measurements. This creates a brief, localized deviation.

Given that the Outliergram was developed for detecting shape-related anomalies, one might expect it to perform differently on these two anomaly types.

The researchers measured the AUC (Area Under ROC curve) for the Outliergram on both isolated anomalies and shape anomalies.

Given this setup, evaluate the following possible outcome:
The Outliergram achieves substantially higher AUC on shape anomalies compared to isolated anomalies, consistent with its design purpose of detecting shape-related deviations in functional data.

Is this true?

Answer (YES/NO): NO